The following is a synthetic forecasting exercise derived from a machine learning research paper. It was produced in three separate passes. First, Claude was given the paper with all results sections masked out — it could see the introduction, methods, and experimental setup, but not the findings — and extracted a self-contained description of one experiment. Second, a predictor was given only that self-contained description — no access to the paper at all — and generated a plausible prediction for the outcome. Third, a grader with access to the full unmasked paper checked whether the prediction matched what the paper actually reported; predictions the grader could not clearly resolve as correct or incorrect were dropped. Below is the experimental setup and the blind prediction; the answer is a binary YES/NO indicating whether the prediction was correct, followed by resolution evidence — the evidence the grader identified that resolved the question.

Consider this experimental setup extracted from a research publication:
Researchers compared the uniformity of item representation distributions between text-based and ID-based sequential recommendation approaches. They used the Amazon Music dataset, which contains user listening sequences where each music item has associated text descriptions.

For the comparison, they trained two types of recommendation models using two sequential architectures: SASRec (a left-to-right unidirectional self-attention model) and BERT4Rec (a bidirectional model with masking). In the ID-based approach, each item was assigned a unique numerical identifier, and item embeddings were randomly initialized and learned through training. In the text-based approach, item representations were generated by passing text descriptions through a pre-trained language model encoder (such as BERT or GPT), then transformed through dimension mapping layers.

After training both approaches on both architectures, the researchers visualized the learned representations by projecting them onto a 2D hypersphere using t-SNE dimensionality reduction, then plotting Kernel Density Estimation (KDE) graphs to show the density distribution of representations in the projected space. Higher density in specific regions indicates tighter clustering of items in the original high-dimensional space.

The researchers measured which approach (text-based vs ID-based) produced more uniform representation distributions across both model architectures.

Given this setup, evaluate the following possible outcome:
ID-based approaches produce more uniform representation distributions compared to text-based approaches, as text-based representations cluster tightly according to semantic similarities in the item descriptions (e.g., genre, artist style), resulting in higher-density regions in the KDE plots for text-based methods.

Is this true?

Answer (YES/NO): YES